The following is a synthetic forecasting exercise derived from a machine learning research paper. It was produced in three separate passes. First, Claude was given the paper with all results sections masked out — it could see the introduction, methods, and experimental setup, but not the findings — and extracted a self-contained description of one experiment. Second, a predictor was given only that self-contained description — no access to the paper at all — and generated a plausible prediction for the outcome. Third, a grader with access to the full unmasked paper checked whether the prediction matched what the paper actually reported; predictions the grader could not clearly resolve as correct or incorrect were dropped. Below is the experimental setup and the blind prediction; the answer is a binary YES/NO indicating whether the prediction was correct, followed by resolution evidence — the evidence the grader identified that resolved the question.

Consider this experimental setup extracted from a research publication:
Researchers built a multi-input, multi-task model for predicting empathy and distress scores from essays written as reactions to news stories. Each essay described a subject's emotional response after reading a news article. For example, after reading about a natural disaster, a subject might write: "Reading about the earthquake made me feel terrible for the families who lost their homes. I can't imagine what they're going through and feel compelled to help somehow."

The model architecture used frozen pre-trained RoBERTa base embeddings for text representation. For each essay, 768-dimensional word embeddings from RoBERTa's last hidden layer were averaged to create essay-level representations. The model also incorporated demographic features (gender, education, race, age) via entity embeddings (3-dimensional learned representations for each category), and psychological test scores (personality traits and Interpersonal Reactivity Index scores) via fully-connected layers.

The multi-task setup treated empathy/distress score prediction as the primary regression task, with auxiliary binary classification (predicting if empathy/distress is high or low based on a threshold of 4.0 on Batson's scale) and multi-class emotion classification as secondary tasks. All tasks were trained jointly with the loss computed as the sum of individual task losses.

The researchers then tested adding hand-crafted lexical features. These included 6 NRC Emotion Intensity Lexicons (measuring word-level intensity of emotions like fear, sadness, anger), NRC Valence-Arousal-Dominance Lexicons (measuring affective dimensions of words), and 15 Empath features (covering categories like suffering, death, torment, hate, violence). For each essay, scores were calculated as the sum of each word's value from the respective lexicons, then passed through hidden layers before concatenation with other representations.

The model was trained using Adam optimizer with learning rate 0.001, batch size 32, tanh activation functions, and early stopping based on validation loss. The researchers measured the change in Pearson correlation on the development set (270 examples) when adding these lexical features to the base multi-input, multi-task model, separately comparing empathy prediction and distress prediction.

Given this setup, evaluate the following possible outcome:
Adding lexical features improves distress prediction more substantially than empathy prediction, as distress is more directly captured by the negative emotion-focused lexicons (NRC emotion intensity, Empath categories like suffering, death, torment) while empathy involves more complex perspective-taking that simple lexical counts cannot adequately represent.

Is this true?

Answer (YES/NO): YES